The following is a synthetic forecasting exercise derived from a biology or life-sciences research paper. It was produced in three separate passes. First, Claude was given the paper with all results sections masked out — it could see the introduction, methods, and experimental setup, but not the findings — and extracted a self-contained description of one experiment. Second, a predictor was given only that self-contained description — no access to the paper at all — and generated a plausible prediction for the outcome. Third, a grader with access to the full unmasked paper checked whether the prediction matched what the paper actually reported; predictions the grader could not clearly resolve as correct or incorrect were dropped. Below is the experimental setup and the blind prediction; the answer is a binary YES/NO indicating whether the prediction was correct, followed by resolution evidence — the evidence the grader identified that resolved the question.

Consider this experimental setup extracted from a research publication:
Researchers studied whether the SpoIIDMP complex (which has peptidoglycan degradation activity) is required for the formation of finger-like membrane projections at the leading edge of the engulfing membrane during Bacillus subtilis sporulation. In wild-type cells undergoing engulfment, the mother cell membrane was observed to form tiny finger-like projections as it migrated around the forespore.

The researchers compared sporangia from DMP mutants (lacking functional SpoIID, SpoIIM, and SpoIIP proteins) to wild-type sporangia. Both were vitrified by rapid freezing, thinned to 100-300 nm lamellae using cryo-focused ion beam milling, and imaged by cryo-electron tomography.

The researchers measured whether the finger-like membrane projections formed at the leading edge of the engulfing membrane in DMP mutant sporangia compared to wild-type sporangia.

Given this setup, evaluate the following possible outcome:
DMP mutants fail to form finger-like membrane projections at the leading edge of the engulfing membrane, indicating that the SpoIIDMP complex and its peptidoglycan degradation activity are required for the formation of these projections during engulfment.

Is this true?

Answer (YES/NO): YES